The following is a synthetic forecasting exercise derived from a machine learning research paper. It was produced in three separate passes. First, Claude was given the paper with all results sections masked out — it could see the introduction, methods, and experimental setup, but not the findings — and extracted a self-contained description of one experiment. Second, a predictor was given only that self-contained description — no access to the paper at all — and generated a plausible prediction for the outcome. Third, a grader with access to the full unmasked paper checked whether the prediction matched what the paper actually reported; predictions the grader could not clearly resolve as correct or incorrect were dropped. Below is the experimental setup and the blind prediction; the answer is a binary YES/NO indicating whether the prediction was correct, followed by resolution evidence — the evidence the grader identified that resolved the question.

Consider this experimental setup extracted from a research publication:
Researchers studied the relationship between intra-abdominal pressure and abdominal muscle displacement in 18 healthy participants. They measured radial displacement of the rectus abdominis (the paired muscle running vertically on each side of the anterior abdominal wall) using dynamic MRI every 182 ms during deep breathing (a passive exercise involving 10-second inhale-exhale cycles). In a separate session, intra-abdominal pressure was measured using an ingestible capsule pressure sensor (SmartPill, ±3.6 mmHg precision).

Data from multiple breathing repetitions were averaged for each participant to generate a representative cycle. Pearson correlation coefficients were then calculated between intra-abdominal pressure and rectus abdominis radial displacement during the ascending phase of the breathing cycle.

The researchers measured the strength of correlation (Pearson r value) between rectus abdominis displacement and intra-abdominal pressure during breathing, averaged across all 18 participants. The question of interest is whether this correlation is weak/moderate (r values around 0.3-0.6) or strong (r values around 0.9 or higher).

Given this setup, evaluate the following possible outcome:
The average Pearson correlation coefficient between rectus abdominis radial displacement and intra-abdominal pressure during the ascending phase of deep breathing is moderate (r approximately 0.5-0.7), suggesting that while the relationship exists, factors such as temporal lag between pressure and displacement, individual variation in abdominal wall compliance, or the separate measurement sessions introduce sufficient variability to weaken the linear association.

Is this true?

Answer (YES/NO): NO